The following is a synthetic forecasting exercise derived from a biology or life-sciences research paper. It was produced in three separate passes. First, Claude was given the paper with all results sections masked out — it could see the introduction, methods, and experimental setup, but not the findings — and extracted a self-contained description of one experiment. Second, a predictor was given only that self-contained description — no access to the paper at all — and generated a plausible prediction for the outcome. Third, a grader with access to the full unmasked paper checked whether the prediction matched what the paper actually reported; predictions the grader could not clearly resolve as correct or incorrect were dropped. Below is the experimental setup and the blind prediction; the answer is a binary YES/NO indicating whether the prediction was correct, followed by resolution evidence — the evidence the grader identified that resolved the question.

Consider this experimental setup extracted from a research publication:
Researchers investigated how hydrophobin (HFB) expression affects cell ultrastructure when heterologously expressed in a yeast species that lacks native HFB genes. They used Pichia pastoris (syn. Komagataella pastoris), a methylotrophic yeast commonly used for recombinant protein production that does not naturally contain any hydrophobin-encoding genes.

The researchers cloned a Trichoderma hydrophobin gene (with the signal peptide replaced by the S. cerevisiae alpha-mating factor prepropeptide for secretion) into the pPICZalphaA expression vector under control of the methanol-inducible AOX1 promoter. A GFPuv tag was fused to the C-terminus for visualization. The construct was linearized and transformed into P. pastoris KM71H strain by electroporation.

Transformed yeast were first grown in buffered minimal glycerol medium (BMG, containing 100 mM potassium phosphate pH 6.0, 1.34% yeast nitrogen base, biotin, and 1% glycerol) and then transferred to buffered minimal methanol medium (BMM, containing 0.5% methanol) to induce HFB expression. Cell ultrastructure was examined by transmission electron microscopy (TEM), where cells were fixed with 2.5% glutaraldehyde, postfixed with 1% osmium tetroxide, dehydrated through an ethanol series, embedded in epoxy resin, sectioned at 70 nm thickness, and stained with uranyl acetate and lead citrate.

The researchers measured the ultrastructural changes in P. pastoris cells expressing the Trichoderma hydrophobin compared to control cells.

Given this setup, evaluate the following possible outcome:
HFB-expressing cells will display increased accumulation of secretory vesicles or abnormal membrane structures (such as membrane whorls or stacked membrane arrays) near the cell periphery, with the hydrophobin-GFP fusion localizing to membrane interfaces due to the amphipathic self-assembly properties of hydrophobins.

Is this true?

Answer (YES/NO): NO